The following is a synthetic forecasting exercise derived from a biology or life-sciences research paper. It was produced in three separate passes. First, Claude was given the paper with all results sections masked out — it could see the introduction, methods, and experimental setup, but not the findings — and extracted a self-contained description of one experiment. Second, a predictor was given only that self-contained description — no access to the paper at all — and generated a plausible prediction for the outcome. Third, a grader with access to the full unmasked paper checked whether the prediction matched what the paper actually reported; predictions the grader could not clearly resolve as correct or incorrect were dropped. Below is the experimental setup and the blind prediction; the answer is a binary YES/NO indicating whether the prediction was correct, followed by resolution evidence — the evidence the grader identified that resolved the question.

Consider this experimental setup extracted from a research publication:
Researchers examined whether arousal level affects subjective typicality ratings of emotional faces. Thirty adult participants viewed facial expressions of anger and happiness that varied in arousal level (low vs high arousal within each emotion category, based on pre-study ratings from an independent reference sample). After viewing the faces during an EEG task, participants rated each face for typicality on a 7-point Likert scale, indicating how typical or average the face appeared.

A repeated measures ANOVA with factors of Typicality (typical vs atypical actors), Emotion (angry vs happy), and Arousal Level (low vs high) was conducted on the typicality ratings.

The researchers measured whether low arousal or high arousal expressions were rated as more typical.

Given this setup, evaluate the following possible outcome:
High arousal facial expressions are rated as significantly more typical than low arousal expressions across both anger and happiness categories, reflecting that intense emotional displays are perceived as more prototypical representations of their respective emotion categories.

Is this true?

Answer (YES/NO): NO